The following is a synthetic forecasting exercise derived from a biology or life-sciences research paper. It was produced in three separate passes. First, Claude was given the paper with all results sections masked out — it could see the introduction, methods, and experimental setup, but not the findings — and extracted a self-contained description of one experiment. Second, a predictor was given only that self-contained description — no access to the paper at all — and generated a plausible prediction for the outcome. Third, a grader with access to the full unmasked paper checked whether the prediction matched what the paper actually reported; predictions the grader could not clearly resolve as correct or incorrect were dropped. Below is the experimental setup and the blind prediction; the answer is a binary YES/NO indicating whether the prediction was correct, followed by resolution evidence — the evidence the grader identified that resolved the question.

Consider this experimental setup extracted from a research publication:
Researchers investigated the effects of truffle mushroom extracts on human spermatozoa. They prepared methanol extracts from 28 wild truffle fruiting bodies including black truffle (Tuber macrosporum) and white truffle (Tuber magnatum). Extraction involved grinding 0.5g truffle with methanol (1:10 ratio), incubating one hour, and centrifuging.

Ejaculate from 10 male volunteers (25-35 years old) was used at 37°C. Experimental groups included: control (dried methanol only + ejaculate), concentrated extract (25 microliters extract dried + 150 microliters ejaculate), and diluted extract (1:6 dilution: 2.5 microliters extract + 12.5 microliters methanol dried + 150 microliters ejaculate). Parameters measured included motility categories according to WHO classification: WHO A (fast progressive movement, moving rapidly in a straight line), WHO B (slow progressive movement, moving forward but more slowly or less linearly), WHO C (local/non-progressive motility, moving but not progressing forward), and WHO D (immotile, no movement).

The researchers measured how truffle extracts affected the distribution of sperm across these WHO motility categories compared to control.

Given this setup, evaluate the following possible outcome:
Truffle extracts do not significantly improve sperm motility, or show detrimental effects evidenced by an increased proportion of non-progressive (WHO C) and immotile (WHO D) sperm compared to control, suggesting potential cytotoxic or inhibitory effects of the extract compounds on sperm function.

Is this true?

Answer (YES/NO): NO